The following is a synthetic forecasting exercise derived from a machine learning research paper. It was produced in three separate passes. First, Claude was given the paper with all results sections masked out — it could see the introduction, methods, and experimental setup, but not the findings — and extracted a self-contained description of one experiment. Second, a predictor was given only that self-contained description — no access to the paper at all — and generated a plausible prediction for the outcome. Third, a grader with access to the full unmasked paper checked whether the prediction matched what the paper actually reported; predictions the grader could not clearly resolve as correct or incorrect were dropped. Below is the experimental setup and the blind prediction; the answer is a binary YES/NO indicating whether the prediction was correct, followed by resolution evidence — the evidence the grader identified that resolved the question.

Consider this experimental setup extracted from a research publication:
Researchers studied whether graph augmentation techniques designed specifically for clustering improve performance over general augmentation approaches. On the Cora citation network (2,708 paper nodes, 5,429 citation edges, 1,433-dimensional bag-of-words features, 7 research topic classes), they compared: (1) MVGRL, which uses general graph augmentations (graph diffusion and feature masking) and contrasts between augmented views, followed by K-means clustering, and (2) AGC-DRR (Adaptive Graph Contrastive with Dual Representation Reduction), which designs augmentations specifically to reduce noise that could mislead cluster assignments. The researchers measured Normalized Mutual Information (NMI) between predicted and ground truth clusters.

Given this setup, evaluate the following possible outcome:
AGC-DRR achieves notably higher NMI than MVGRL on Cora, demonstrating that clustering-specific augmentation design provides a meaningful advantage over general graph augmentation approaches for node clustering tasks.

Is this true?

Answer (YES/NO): NO